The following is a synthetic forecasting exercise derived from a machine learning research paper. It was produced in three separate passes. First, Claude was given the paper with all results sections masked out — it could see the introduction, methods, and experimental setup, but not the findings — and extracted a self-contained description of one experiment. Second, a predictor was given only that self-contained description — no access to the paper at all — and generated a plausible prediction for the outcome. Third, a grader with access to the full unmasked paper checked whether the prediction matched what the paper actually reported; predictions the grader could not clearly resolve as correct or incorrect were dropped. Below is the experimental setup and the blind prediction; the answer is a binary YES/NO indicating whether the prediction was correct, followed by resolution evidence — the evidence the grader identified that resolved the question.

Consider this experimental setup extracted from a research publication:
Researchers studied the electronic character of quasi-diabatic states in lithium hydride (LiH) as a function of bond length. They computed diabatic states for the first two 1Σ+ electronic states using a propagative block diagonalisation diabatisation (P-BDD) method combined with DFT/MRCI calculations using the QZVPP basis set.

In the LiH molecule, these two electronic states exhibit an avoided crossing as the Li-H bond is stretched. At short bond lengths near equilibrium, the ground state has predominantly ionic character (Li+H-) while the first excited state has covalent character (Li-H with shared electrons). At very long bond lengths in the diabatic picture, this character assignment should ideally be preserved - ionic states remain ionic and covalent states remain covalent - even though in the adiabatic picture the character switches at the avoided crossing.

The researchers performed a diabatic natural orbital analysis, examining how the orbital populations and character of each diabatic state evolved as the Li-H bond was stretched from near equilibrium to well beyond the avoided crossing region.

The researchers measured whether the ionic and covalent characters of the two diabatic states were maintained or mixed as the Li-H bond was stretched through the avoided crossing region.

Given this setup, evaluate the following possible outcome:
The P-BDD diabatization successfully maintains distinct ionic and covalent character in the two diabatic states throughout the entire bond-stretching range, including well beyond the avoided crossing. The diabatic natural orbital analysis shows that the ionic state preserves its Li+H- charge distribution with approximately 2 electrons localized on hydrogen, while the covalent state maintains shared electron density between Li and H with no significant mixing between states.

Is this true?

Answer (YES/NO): YES